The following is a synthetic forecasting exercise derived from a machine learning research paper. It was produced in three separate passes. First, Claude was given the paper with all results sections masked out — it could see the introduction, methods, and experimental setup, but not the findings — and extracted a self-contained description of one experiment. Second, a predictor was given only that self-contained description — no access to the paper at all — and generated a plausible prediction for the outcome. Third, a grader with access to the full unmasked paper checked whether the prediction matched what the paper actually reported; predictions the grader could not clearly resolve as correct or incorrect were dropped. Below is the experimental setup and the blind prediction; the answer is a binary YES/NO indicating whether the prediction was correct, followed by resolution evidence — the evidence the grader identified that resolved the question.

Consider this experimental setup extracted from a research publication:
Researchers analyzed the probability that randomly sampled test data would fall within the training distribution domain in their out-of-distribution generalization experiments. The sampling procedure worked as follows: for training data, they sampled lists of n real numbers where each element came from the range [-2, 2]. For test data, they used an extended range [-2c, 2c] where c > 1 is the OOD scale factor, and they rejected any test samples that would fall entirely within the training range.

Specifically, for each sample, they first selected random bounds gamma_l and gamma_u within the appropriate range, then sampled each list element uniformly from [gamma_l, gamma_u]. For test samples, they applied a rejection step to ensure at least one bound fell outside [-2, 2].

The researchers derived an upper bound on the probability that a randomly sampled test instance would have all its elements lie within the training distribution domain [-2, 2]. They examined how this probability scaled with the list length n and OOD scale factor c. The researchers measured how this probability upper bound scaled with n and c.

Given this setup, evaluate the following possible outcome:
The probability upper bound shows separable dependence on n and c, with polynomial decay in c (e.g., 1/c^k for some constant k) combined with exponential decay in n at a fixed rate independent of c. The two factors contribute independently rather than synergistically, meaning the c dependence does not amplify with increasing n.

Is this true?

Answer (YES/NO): NO